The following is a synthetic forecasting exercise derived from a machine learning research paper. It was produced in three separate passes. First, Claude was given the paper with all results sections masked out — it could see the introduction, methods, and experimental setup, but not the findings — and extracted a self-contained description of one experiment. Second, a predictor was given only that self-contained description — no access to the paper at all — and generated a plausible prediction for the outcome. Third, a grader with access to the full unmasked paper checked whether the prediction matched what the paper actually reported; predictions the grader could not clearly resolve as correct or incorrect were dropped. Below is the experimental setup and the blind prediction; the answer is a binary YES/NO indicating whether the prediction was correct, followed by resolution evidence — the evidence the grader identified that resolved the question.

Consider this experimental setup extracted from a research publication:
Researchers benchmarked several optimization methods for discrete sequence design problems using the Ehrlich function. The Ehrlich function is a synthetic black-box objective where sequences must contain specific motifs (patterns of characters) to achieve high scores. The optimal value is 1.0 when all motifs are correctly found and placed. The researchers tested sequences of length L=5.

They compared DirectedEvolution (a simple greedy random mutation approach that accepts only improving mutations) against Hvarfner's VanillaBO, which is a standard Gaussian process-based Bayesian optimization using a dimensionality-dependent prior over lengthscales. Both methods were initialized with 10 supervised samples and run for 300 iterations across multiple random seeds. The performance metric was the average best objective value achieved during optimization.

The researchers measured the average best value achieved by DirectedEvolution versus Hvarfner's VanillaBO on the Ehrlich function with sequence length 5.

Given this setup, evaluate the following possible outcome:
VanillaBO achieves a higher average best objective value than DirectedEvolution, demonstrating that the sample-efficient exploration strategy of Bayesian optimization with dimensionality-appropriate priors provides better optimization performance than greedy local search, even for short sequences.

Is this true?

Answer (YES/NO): NO